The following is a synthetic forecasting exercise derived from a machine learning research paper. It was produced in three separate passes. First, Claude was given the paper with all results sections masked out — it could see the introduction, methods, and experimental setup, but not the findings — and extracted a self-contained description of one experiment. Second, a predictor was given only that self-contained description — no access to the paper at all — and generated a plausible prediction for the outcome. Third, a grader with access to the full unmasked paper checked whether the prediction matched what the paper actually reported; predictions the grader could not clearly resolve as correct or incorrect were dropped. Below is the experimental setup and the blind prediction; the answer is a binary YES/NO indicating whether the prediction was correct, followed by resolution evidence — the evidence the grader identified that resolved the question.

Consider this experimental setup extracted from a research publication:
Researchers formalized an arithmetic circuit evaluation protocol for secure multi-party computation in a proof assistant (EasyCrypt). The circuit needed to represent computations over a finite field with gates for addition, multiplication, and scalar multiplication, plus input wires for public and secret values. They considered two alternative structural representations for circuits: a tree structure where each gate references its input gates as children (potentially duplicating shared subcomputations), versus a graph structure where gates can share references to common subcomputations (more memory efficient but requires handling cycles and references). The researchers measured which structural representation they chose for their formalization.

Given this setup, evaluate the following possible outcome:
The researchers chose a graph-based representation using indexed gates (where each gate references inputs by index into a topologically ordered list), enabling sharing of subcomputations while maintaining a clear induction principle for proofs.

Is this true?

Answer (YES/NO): NO